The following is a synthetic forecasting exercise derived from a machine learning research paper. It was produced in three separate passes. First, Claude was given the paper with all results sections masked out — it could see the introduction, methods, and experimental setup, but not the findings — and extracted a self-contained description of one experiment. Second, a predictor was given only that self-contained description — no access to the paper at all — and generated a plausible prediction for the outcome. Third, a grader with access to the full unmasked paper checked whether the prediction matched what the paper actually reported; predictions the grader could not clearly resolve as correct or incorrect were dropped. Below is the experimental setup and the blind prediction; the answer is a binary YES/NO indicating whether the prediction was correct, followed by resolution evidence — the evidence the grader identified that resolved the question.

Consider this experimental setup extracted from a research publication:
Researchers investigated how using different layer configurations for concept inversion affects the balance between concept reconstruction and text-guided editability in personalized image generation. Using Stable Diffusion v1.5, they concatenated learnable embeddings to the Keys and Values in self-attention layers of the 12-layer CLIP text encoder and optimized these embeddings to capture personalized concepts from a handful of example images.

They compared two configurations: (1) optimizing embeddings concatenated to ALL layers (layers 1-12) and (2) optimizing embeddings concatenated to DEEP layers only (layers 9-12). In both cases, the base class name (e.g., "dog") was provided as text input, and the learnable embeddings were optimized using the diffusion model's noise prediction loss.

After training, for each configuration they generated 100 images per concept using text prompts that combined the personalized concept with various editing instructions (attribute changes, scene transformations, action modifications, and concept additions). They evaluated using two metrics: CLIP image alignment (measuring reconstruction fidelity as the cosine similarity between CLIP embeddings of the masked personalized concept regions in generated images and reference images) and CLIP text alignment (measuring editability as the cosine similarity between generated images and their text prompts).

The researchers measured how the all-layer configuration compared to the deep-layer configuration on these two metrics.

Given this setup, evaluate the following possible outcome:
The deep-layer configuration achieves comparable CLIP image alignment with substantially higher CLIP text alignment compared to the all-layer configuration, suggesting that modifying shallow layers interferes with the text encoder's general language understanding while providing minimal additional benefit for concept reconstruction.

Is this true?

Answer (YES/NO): NO